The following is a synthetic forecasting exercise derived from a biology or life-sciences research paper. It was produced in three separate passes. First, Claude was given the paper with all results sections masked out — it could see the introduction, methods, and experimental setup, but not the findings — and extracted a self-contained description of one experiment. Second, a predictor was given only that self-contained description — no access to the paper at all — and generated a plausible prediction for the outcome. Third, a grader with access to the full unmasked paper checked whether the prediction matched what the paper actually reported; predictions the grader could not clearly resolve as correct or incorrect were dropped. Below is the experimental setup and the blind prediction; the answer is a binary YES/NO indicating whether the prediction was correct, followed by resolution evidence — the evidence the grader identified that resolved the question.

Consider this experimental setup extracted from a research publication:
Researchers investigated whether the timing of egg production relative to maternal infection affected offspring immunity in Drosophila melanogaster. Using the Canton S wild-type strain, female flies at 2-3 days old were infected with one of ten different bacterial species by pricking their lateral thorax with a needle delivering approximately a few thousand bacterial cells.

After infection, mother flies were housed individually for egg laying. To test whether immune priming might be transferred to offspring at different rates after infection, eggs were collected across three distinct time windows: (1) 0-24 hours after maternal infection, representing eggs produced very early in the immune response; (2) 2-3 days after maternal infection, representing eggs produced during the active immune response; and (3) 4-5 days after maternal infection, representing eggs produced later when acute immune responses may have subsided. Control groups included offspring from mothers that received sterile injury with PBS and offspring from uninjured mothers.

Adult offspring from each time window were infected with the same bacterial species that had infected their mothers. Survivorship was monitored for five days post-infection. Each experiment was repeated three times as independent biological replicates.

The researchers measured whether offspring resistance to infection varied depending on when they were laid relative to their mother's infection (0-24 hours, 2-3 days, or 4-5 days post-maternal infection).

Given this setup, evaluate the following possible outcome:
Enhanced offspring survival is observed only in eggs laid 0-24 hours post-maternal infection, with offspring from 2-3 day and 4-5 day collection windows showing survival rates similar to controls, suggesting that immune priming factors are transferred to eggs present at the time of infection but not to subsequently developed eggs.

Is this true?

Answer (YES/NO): NO